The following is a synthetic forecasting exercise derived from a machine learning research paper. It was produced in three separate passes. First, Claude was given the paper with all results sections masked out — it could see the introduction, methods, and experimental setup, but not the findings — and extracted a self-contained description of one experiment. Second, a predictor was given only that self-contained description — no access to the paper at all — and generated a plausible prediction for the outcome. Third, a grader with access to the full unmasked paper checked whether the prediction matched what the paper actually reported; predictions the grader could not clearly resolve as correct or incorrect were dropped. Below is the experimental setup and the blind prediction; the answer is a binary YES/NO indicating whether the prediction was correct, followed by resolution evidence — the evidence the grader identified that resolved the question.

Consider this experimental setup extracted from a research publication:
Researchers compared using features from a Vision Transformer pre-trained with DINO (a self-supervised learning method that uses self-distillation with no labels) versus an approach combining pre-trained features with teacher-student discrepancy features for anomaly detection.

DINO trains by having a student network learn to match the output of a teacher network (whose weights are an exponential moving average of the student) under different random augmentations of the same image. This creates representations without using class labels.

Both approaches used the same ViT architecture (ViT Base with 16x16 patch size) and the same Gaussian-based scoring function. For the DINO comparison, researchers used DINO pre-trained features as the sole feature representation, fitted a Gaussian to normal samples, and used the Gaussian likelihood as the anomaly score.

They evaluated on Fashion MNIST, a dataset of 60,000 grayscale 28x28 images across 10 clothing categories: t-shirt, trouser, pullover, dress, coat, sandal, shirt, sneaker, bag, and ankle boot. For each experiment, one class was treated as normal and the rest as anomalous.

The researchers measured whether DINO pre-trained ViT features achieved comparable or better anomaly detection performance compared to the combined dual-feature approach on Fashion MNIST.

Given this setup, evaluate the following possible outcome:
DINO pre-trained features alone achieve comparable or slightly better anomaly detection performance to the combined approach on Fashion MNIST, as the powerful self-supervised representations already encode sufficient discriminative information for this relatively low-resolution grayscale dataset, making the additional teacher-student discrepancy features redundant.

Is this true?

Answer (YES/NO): YES